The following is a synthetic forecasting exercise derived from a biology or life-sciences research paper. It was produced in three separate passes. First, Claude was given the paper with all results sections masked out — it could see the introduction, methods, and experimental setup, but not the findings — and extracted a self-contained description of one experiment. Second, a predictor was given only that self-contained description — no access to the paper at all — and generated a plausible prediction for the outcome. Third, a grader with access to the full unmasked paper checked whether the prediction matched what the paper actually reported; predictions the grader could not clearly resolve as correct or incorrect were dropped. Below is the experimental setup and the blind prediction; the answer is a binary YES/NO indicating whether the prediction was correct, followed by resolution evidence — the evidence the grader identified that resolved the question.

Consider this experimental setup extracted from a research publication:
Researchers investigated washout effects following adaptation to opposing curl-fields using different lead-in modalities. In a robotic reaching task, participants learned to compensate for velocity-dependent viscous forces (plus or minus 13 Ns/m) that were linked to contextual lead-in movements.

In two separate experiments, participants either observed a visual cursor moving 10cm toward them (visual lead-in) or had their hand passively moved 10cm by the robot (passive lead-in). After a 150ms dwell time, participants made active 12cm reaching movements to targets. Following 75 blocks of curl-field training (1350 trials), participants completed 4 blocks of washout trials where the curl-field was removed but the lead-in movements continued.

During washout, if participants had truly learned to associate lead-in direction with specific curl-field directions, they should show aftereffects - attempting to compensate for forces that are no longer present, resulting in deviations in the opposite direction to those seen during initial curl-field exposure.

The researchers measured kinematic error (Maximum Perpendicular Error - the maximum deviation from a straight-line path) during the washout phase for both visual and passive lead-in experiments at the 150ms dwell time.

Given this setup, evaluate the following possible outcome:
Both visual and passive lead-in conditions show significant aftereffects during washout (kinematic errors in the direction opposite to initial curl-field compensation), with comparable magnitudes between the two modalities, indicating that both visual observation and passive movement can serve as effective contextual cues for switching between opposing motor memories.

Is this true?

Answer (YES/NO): YES